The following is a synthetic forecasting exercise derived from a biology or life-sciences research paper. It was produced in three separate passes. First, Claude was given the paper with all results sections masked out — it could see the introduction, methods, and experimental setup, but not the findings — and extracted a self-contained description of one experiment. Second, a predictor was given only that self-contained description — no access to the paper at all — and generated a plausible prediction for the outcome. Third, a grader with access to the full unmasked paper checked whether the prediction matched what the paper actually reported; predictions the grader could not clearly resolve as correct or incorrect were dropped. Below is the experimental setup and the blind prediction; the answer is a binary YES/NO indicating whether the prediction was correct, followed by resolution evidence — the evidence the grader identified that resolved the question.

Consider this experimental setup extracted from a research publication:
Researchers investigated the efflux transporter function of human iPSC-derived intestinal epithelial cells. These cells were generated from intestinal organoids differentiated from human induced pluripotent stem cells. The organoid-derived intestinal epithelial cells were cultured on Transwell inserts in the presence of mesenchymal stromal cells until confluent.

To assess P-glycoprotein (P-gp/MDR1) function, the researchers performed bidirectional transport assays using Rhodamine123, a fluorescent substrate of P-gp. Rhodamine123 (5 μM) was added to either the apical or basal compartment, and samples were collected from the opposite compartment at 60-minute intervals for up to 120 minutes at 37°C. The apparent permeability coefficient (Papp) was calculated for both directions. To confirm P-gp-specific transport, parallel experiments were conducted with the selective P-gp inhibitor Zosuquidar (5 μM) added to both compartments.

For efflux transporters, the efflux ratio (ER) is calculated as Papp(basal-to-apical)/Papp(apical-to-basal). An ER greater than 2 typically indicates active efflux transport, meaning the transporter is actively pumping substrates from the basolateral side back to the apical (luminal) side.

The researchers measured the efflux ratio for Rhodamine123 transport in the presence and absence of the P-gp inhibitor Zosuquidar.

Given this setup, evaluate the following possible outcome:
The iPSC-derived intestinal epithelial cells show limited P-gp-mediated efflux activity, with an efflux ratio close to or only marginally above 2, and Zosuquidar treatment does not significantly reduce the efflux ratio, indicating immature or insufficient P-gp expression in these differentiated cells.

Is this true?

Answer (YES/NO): NO